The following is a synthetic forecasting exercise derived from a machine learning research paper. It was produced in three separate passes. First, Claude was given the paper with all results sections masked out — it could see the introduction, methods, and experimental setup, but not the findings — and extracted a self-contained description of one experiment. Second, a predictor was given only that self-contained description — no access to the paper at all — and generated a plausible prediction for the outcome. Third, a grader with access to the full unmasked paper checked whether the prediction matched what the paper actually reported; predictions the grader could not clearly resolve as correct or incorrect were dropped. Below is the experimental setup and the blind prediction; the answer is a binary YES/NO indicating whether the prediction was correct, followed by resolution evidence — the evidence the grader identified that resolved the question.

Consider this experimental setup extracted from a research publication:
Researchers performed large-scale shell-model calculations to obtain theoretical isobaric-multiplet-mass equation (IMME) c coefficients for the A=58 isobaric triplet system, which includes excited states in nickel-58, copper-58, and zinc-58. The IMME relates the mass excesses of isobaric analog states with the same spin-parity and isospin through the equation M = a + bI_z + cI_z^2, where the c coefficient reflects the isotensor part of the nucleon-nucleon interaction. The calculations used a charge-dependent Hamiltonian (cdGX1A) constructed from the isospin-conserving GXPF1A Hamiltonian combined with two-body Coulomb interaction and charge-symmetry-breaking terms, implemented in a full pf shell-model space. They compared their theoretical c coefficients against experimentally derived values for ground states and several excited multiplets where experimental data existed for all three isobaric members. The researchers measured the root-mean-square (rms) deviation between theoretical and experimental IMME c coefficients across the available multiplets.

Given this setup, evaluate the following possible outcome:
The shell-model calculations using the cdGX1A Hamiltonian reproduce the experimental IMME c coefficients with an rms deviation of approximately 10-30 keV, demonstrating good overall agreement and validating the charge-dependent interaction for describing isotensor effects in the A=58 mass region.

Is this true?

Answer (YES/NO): YES